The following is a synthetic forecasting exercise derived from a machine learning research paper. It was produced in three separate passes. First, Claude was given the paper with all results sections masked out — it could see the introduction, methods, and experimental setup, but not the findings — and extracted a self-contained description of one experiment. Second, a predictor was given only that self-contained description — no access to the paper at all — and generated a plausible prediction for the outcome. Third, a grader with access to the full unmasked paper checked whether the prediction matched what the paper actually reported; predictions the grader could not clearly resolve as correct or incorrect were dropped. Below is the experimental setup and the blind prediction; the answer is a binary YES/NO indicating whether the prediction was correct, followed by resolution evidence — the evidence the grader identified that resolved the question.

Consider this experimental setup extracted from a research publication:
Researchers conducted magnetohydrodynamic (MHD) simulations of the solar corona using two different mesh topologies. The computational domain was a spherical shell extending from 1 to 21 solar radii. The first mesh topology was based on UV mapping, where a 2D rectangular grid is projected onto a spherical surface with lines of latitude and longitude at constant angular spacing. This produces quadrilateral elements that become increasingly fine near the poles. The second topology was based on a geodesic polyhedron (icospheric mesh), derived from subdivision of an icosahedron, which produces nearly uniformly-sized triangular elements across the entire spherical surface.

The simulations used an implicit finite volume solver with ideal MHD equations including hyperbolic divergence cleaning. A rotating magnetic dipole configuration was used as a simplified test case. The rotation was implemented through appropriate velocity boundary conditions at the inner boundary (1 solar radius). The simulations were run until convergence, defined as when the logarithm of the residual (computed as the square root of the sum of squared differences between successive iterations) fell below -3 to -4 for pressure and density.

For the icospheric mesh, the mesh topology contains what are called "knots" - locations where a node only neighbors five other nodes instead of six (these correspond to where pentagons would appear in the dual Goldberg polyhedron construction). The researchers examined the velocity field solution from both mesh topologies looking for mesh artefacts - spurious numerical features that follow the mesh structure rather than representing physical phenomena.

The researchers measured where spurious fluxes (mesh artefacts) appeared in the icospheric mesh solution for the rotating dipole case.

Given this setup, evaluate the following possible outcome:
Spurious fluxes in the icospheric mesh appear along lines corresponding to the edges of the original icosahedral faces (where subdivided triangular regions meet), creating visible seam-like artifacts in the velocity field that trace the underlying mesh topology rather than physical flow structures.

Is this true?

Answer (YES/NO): YES